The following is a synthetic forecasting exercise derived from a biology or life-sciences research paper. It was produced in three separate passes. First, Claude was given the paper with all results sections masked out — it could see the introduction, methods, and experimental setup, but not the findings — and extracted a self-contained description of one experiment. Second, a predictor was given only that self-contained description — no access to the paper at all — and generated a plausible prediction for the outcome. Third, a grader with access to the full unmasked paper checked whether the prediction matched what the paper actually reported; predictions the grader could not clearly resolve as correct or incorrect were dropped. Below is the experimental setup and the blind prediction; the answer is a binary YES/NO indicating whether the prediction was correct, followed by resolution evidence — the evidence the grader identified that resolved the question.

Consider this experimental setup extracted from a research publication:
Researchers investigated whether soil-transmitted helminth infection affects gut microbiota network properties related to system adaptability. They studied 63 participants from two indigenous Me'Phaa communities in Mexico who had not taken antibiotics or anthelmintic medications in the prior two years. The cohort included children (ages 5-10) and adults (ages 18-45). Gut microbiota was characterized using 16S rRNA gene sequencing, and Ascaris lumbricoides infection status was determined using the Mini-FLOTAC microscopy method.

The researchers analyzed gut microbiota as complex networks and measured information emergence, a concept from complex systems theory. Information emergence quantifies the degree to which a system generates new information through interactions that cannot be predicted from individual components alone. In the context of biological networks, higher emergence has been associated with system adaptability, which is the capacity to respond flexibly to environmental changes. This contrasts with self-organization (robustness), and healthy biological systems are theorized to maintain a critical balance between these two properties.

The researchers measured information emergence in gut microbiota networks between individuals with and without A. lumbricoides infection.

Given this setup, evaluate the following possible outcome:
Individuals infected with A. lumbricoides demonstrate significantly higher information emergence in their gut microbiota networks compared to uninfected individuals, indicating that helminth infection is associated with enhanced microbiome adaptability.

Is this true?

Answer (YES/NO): NO